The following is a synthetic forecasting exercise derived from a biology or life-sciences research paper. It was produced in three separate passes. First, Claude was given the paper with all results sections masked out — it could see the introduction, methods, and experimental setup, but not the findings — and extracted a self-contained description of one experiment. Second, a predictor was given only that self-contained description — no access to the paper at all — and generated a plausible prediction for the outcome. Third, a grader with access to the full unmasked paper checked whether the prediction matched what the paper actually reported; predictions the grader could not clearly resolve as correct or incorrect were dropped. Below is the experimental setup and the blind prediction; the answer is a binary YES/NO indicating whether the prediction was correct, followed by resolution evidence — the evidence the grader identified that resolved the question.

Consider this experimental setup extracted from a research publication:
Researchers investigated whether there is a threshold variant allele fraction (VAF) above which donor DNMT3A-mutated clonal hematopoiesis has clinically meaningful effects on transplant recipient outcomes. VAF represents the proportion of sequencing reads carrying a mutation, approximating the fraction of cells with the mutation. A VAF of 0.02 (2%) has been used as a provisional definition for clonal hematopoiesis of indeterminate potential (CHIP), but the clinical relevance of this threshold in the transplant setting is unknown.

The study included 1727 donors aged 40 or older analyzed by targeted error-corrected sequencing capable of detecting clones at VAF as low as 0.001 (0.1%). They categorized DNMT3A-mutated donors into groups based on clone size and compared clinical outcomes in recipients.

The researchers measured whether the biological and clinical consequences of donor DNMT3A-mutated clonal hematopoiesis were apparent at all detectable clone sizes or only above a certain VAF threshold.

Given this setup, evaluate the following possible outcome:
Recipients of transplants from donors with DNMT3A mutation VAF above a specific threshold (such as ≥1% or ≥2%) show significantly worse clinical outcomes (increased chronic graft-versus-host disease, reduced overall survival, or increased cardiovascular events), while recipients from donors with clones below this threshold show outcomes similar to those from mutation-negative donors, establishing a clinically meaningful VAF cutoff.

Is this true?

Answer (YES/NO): NO